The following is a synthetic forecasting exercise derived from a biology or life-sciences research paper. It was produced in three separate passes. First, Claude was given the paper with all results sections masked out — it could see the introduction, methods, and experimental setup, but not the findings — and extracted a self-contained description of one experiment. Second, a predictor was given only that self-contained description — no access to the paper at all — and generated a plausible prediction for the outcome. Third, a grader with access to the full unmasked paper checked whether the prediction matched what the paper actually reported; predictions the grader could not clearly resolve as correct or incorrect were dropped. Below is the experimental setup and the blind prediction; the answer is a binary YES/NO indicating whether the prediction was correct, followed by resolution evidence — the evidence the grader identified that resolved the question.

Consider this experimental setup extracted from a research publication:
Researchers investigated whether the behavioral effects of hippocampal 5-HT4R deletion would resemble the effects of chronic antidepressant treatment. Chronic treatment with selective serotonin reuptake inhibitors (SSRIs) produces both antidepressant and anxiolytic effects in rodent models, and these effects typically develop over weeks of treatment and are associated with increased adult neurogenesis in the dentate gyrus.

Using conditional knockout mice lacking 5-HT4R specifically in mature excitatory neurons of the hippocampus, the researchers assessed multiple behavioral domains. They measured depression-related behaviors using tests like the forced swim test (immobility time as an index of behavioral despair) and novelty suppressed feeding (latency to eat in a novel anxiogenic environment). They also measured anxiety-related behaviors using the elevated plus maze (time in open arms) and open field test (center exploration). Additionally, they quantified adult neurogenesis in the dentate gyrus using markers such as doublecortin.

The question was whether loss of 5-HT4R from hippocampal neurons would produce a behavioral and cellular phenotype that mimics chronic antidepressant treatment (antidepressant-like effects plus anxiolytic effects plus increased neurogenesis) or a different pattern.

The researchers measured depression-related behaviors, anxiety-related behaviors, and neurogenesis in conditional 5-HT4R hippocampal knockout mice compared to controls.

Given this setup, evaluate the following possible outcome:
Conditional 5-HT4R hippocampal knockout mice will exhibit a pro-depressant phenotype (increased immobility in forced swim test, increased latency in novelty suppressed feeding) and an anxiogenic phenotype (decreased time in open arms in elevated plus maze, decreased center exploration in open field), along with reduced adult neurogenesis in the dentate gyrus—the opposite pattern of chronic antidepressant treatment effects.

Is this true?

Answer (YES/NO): NO